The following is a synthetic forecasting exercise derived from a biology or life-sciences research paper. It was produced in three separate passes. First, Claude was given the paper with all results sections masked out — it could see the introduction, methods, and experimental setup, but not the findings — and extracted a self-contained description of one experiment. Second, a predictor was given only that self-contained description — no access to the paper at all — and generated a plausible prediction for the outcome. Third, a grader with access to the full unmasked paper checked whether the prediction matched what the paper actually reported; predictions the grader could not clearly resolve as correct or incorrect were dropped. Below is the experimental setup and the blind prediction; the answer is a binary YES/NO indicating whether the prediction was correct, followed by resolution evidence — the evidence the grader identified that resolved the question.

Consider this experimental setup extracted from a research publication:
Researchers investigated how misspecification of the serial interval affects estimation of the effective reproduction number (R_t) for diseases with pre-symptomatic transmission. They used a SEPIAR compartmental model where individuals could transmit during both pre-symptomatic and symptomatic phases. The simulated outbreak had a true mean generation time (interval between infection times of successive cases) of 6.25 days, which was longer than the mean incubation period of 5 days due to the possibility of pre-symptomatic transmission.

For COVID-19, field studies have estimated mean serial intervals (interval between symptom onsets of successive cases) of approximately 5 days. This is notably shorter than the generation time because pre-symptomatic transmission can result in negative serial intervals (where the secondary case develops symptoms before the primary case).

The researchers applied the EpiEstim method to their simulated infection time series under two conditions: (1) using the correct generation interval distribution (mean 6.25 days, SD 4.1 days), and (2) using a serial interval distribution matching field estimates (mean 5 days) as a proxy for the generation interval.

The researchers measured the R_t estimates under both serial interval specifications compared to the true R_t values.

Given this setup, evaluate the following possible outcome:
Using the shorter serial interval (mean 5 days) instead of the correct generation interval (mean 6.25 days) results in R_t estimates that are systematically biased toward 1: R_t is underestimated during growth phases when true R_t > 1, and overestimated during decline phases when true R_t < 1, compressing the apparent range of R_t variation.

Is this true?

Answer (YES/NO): NO